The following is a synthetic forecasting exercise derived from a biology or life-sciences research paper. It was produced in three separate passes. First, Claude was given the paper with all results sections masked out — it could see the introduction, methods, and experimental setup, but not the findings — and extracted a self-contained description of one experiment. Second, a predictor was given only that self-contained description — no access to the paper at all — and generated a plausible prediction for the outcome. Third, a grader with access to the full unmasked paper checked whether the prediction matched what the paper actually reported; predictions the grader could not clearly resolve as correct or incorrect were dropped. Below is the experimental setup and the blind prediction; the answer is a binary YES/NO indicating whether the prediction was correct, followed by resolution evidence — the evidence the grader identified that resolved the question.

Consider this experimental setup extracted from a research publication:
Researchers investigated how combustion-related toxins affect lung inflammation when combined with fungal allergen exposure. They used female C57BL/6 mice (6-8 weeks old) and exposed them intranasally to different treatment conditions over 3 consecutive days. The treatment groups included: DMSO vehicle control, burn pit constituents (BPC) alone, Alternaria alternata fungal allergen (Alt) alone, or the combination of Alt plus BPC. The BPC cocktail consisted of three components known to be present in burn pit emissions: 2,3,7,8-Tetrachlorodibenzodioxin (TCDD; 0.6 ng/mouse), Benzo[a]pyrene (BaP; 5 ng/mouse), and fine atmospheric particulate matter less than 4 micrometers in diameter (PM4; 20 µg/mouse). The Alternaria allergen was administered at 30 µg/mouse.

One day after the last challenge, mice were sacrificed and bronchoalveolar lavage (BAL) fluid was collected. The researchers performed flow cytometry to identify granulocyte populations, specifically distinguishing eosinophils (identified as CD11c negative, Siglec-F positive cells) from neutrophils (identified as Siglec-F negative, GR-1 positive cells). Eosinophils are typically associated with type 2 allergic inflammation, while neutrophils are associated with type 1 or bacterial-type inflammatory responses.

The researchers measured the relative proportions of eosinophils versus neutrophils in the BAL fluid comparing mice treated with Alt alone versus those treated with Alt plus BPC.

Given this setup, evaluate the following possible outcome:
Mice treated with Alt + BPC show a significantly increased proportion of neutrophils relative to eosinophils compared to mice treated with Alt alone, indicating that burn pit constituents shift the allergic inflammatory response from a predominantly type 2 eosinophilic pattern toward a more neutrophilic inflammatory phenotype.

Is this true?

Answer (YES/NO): YES